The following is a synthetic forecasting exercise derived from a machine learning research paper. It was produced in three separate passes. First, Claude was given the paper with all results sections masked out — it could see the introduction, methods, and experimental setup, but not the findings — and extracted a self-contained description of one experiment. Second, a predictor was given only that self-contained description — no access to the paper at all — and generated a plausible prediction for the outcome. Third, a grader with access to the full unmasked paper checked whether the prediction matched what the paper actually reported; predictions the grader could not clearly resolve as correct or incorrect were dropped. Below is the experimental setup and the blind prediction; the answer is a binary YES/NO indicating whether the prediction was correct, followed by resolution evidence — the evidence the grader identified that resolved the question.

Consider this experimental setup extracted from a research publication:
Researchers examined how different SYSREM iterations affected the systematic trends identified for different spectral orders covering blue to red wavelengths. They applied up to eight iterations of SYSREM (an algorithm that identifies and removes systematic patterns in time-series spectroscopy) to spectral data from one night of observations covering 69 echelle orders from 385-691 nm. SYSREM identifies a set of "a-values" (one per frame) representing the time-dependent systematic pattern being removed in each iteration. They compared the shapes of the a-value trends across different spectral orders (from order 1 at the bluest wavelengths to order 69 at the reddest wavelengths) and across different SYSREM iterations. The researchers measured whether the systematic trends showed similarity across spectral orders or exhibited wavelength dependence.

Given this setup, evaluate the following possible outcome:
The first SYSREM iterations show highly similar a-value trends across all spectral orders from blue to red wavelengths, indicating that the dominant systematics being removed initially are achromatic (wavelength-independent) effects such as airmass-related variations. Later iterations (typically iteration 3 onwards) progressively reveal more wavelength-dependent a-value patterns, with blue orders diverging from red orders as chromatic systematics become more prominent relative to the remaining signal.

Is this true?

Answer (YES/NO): NO